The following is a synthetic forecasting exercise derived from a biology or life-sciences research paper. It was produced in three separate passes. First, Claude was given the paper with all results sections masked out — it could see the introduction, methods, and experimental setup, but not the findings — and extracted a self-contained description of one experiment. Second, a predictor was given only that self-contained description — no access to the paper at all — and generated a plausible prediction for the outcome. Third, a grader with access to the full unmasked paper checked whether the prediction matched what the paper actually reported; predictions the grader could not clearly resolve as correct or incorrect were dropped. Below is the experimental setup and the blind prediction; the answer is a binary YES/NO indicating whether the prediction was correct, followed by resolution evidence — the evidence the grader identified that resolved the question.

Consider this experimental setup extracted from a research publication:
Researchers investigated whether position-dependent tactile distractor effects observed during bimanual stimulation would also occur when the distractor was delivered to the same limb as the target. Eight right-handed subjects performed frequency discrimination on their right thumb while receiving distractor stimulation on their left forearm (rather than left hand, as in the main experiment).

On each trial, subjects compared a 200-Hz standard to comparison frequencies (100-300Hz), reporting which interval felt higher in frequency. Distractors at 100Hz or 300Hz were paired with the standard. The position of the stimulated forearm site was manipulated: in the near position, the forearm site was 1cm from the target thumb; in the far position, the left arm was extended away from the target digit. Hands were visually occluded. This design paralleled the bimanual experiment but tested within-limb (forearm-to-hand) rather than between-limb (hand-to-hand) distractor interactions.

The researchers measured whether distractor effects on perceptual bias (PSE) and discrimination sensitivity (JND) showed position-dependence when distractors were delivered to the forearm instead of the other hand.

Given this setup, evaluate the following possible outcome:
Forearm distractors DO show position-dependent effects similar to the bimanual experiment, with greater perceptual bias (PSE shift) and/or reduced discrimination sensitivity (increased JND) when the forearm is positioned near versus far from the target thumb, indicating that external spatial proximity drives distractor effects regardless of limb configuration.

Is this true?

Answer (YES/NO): YES